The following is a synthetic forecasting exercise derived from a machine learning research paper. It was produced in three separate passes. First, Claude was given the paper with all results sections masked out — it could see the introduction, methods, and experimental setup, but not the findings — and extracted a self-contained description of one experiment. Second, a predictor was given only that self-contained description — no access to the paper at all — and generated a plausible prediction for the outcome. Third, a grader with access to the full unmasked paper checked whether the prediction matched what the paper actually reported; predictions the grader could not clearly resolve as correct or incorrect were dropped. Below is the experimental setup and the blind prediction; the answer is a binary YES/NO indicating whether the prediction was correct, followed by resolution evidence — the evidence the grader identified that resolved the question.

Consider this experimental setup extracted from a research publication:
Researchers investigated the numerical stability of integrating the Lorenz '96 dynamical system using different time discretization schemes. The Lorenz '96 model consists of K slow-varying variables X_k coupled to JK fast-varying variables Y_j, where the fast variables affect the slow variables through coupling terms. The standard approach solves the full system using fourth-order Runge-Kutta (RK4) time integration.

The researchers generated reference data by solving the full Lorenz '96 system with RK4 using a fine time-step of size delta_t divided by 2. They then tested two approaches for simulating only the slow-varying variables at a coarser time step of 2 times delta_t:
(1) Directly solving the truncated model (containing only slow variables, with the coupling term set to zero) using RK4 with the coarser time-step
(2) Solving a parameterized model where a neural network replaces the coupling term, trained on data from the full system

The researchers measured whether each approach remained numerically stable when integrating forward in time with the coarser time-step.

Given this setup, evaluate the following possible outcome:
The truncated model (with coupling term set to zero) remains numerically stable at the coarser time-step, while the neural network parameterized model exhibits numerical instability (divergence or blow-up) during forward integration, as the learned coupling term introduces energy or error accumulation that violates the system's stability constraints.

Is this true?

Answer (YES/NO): NO